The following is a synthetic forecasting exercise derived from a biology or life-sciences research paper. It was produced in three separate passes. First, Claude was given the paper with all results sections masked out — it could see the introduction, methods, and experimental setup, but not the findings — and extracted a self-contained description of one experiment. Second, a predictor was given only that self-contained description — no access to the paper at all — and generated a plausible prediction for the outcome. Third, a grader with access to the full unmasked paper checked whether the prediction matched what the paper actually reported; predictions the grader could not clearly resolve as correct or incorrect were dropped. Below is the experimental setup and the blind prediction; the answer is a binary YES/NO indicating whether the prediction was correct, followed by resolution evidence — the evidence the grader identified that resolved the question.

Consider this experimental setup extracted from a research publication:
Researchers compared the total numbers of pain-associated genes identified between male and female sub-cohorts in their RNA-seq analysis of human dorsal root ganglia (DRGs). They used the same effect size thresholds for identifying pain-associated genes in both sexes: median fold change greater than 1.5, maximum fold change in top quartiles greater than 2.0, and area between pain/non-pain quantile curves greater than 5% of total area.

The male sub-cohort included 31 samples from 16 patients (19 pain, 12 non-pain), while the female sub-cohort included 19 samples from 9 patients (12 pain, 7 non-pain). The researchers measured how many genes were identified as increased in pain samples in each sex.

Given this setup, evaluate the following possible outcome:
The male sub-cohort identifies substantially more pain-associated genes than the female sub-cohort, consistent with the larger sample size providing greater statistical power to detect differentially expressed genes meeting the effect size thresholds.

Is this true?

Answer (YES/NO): NO